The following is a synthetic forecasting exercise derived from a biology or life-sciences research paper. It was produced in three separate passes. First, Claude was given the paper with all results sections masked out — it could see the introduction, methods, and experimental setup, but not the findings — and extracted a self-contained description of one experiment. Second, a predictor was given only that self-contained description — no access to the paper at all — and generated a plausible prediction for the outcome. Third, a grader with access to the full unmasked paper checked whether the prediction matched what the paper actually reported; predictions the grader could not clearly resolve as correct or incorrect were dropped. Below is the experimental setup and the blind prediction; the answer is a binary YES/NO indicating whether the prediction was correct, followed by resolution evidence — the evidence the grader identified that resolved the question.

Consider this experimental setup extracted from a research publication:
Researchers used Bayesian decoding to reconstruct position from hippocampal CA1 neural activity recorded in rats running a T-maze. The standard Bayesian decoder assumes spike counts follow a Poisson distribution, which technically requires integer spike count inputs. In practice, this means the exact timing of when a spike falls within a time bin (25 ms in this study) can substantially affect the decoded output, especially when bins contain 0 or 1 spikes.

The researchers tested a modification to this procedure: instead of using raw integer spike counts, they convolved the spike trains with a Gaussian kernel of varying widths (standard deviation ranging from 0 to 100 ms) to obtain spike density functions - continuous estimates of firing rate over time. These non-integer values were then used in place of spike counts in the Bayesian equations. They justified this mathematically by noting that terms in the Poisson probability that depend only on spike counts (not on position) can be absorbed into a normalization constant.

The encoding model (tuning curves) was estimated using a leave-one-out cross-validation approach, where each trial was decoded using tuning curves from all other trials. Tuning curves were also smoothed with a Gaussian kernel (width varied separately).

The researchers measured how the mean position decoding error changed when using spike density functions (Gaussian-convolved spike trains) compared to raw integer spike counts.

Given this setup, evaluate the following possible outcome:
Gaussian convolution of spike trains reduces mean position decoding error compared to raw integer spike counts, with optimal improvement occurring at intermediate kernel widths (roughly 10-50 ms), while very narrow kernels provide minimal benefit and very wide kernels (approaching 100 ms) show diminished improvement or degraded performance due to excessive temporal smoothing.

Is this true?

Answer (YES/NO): NO